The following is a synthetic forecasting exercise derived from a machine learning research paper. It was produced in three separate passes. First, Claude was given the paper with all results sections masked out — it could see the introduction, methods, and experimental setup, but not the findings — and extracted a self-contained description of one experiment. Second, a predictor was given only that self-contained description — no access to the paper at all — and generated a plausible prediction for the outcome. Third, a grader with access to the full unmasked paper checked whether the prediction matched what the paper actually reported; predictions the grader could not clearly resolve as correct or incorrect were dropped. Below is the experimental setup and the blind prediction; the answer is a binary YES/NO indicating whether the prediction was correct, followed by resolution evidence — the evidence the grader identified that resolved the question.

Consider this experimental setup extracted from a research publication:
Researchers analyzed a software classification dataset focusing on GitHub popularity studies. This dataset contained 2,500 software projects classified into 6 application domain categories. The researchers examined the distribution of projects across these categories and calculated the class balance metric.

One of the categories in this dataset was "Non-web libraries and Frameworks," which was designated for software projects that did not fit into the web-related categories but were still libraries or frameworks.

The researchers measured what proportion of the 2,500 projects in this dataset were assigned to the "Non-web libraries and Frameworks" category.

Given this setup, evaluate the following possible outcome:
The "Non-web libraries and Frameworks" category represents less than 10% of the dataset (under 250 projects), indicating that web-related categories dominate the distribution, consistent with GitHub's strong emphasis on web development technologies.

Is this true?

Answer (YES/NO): NO